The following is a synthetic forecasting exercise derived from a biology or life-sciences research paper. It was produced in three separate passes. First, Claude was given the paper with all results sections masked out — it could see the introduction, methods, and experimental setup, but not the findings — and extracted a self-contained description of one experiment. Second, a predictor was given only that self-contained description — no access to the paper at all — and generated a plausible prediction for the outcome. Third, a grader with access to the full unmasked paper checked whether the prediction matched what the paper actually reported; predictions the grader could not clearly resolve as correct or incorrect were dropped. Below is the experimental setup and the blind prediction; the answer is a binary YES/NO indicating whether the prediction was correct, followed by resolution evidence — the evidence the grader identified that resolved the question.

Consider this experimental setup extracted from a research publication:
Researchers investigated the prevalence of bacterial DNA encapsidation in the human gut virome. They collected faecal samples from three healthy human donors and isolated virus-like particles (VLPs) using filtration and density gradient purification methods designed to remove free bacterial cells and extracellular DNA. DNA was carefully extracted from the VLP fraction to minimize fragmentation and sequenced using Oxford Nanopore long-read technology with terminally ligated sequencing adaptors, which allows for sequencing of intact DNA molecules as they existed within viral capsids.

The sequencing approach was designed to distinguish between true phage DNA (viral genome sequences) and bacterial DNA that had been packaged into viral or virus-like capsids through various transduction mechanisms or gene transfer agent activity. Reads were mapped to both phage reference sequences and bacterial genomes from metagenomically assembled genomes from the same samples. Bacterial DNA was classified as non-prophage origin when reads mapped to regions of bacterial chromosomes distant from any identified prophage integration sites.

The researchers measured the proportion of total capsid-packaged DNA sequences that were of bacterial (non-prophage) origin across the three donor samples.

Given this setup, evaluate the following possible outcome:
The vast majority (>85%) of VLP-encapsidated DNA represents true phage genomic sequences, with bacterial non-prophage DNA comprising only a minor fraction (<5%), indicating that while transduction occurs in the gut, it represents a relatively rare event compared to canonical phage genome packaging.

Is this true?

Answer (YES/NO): NO